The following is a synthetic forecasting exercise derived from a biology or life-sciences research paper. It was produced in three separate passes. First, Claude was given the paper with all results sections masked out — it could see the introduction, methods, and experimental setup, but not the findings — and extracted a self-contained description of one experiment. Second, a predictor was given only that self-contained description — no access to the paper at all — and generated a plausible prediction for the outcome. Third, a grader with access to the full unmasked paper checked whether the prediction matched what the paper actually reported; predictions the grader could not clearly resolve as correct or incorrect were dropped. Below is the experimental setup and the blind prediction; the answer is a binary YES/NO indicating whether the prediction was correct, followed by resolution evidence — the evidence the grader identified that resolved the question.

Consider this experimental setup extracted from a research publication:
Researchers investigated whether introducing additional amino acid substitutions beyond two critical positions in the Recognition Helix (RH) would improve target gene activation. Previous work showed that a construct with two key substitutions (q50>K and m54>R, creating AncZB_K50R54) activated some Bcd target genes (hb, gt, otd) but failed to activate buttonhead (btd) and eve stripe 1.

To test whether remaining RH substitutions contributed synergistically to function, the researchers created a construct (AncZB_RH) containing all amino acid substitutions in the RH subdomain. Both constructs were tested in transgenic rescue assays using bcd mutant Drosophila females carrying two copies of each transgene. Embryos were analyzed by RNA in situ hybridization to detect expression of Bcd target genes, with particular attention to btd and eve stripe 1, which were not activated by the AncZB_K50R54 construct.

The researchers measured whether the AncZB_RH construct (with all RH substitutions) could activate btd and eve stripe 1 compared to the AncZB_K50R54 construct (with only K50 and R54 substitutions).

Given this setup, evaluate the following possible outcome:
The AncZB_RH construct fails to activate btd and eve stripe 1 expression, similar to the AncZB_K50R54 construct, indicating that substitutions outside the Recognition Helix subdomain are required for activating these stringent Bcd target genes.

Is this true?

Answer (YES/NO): NO